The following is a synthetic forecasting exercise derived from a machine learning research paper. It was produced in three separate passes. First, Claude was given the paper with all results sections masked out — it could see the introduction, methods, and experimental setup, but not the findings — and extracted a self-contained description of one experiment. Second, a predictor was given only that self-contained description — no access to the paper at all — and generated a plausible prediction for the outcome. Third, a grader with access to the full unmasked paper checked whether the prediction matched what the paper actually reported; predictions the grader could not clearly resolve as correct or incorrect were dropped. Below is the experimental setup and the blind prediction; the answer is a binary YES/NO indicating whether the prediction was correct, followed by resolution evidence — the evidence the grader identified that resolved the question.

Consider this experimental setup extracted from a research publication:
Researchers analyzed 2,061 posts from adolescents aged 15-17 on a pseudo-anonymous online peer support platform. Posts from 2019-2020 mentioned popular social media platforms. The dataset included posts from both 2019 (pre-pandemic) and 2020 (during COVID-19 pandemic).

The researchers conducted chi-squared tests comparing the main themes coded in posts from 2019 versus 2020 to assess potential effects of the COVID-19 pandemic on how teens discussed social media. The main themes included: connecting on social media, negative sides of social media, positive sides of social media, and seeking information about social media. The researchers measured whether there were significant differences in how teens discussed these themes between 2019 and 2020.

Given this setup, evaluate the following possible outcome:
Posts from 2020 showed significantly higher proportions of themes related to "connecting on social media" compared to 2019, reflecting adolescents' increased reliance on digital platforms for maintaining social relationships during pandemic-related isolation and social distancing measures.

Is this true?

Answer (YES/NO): NO